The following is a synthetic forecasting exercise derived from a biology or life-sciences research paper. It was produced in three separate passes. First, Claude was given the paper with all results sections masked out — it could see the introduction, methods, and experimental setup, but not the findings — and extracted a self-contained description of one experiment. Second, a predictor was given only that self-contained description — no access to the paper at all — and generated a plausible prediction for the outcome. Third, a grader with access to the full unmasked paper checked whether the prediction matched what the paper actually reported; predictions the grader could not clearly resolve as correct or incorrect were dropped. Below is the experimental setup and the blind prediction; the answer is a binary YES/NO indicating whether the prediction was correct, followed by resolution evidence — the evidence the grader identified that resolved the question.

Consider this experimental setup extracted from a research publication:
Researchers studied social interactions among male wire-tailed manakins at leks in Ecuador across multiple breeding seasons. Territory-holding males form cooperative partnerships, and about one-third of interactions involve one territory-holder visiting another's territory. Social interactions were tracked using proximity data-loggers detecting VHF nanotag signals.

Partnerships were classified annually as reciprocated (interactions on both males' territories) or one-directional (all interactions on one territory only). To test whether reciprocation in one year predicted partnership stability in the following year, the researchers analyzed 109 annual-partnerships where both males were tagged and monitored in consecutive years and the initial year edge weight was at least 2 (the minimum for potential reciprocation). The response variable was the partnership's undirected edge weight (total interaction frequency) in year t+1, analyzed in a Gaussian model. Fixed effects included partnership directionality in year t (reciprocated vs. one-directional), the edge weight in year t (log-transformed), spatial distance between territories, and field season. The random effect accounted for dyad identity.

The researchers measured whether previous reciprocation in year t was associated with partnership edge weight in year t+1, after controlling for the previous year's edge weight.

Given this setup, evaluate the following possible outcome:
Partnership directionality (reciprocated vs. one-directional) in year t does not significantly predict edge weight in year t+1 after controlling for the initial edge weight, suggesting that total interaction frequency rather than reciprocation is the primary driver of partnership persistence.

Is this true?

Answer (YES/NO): NO